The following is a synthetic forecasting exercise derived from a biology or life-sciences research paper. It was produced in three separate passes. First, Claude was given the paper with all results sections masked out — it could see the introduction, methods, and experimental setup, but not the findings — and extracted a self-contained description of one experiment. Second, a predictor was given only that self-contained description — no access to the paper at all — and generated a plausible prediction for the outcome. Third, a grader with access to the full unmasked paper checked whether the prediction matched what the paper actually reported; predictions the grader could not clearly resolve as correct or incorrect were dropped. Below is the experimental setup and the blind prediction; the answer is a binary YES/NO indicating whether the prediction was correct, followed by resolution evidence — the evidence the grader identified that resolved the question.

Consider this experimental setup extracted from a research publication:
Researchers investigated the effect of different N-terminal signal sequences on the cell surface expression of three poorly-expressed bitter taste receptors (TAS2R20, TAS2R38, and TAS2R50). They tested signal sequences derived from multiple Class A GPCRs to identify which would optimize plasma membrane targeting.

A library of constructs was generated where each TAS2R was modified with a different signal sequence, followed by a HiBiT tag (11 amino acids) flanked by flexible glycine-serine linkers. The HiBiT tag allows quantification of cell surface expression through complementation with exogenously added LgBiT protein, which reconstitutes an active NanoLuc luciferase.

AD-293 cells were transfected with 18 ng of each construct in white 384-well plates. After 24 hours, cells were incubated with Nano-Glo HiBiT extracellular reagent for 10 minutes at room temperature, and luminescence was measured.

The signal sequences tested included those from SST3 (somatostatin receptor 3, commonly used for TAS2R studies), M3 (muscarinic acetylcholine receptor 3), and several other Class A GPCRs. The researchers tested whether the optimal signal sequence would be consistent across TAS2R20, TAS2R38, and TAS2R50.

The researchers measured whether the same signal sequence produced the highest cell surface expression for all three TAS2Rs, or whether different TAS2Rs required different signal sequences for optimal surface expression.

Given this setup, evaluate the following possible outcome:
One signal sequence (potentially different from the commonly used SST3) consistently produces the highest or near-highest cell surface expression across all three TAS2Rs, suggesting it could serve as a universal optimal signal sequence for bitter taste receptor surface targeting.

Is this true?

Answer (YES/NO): YES